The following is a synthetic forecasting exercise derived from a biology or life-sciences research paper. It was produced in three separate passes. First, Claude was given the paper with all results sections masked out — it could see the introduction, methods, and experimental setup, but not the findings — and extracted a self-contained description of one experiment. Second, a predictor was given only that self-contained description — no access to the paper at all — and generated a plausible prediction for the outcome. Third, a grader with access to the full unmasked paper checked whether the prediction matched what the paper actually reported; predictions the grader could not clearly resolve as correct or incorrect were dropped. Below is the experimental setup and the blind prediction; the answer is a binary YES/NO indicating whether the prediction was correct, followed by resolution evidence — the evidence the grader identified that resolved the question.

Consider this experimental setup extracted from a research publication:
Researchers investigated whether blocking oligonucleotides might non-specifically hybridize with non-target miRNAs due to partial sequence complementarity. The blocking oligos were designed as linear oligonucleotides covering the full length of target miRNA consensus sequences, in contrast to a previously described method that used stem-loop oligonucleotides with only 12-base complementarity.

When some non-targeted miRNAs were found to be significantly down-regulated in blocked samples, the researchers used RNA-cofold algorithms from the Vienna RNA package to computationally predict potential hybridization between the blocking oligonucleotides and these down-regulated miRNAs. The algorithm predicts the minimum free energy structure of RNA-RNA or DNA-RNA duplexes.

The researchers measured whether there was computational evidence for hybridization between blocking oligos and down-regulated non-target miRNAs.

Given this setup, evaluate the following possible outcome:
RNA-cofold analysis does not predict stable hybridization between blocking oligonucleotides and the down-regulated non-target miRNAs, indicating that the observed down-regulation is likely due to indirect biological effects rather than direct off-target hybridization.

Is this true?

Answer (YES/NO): NO